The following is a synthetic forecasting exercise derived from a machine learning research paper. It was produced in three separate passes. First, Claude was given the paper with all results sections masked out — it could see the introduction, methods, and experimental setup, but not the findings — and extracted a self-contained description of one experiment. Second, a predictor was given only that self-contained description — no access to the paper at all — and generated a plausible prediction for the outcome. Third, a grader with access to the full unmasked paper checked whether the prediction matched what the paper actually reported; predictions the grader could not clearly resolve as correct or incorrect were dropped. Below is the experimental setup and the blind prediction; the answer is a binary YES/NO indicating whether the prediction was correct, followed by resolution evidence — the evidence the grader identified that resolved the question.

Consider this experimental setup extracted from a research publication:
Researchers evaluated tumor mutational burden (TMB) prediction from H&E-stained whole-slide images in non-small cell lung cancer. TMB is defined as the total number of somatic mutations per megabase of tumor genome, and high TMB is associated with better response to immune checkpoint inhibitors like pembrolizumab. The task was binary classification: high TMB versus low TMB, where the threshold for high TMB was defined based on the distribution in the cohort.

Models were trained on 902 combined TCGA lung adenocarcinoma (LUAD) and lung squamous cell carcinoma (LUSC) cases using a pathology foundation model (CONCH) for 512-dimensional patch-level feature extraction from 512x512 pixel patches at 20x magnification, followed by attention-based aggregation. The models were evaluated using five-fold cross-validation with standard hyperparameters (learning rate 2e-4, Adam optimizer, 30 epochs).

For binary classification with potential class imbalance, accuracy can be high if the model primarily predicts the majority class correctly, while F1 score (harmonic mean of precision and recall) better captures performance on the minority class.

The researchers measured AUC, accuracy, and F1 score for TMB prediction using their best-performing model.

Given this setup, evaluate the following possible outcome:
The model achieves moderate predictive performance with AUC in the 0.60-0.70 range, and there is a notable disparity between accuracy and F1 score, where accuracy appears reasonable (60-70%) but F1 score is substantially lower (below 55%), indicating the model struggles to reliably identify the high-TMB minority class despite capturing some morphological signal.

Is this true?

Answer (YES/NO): NO